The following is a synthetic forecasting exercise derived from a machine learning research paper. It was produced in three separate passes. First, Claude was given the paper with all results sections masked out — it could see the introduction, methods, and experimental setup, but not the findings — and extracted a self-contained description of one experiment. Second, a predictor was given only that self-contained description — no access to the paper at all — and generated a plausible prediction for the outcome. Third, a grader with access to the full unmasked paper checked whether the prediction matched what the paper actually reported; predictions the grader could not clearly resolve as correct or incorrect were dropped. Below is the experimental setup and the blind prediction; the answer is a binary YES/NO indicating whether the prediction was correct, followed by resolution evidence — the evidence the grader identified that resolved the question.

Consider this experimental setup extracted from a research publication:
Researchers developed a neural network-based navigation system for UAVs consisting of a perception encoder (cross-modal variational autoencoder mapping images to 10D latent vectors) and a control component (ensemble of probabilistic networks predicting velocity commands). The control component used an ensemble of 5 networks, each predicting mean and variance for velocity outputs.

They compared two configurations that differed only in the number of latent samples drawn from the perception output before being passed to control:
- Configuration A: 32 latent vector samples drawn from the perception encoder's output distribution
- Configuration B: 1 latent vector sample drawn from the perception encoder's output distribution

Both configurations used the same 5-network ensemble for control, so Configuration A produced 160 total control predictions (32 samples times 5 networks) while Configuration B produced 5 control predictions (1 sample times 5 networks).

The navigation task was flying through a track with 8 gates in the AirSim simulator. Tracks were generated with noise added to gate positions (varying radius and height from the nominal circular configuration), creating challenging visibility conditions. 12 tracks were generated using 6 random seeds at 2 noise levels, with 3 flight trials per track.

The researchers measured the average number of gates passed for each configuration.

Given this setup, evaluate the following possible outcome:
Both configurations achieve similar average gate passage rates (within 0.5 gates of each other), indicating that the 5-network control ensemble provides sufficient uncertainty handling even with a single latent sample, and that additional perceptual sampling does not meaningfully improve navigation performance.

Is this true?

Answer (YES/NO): NO